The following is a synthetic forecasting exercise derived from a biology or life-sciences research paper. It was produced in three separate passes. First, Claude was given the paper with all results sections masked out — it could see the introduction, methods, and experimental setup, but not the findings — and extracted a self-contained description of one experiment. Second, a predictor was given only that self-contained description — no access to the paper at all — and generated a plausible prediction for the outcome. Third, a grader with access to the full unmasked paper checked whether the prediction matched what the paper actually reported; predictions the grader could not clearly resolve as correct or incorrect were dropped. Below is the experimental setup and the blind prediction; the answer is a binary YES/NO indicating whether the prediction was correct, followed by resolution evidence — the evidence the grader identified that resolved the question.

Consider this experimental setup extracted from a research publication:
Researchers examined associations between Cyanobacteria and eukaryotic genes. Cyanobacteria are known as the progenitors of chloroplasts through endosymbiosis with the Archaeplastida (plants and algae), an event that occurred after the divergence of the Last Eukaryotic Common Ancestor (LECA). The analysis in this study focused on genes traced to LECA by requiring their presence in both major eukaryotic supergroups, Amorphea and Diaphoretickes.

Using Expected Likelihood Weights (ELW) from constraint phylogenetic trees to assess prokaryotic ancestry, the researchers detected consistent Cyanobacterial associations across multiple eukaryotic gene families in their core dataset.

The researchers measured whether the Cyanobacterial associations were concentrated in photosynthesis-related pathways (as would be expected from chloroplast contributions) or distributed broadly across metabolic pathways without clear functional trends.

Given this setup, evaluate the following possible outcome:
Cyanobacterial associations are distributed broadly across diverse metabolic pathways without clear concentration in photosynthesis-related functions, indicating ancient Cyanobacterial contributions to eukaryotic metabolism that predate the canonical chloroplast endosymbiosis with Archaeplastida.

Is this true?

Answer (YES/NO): YES